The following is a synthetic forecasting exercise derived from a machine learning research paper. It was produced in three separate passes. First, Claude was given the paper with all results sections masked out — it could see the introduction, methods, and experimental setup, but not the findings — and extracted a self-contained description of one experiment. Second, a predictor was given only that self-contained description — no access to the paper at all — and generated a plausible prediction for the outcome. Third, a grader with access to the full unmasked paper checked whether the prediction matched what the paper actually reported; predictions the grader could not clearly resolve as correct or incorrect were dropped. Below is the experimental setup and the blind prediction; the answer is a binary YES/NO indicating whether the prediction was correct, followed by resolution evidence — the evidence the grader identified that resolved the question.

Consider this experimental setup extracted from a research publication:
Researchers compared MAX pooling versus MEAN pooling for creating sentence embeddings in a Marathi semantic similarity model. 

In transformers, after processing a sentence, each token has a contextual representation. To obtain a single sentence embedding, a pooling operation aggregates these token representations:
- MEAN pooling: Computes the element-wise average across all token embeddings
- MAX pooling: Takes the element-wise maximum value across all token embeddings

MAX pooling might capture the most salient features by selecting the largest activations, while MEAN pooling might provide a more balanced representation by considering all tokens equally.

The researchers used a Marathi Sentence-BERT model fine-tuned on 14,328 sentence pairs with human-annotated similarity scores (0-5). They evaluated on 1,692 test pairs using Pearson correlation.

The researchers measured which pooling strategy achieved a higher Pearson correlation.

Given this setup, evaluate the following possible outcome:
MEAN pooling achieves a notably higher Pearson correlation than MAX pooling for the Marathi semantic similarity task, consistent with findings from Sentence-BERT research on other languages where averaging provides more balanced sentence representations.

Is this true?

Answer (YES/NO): NO